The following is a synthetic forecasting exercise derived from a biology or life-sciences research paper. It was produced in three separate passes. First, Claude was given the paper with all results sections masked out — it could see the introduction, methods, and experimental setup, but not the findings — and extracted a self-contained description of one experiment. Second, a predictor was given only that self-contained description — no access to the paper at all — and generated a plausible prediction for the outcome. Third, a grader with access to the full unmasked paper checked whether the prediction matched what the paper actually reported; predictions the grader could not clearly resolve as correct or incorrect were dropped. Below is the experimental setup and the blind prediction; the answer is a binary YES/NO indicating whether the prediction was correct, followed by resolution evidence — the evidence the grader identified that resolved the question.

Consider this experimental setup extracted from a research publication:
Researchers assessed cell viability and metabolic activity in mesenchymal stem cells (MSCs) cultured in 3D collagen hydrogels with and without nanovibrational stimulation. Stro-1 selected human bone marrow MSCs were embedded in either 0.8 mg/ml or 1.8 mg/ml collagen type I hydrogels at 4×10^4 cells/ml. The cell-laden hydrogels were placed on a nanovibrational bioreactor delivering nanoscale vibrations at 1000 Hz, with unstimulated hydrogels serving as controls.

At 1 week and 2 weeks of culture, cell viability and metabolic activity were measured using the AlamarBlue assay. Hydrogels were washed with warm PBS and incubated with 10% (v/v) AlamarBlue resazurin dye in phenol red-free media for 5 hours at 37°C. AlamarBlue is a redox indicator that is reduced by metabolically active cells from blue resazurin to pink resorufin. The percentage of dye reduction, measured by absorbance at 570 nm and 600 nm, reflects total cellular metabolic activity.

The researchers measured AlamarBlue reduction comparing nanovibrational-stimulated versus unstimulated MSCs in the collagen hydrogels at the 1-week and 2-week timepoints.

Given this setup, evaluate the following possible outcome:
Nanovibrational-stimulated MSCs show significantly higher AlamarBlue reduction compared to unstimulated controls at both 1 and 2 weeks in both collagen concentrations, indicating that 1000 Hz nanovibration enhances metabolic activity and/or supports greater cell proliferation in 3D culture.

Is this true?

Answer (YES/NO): NO